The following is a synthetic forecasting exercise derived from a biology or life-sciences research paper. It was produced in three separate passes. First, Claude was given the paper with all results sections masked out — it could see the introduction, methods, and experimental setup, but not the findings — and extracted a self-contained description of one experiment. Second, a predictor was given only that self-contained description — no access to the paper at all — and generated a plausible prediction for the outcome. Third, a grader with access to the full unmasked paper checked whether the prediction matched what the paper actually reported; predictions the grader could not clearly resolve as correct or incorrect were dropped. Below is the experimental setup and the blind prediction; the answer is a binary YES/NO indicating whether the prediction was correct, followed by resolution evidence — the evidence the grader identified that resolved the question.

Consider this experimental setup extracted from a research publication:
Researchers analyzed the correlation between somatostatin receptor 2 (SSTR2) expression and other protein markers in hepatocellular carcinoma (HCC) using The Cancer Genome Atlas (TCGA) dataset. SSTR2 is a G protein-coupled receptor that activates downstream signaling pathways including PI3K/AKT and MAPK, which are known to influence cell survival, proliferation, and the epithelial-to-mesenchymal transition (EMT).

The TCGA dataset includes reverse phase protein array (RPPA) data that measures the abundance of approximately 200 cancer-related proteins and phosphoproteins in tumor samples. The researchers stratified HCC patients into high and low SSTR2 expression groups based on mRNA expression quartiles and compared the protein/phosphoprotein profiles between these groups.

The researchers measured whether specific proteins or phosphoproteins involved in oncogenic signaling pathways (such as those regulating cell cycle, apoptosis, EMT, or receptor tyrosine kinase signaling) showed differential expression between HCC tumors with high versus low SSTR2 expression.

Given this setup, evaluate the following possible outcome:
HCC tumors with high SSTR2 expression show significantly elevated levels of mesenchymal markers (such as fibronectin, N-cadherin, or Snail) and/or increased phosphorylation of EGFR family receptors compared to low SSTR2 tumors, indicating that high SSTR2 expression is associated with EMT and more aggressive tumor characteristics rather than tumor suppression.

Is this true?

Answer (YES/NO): YES